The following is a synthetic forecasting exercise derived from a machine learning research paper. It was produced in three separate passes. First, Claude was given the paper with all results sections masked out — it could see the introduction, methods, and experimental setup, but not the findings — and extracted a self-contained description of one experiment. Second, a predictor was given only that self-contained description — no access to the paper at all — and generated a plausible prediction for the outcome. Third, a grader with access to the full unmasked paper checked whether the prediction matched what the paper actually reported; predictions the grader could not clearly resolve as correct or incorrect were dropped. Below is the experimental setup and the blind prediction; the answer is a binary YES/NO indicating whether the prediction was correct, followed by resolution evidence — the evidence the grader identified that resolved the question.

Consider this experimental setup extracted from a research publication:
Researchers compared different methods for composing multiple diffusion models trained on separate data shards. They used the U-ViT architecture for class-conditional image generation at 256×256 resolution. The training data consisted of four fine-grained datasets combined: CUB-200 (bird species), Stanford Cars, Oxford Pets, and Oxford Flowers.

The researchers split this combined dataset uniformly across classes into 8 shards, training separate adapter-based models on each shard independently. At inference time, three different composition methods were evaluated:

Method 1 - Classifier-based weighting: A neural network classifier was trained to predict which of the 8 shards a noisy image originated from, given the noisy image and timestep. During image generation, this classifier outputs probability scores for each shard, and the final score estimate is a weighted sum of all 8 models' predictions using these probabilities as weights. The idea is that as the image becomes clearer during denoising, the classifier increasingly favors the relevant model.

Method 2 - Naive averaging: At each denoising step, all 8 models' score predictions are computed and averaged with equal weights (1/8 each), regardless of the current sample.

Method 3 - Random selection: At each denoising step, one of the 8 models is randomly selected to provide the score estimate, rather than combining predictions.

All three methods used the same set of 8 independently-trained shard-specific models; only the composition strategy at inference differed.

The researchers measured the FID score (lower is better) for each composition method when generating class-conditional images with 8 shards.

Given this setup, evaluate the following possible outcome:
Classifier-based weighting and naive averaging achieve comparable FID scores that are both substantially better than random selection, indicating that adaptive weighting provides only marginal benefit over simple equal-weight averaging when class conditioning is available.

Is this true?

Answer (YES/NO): NO